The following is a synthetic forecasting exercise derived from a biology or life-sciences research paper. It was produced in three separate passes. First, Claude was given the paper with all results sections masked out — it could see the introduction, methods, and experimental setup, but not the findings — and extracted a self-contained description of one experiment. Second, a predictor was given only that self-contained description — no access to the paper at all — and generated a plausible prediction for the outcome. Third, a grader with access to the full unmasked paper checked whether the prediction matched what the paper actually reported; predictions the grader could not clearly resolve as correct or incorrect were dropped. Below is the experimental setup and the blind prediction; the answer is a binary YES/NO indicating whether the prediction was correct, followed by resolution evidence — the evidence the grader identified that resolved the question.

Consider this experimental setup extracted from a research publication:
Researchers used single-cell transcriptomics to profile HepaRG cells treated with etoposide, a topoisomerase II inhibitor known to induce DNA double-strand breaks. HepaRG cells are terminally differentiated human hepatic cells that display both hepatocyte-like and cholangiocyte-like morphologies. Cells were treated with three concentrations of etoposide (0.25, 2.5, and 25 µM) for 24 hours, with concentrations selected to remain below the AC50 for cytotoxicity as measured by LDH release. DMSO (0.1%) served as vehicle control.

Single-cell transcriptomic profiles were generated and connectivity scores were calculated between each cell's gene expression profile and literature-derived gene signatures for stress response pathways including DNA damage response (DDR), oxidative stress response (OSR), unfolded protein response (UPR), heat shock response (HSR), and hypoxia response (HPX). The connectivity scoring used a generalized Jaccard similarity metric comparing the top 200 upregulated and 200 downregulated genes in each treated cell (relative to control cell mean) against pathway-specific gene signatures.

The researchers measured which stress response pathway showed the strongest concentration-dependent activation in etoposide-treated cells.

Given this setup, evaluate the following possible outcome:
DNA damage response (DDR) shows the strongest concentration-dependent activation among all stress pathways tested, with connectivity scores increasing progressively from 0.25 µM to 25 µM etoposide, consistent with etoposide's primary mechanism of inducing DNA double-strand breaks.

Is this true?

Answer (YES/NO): YES